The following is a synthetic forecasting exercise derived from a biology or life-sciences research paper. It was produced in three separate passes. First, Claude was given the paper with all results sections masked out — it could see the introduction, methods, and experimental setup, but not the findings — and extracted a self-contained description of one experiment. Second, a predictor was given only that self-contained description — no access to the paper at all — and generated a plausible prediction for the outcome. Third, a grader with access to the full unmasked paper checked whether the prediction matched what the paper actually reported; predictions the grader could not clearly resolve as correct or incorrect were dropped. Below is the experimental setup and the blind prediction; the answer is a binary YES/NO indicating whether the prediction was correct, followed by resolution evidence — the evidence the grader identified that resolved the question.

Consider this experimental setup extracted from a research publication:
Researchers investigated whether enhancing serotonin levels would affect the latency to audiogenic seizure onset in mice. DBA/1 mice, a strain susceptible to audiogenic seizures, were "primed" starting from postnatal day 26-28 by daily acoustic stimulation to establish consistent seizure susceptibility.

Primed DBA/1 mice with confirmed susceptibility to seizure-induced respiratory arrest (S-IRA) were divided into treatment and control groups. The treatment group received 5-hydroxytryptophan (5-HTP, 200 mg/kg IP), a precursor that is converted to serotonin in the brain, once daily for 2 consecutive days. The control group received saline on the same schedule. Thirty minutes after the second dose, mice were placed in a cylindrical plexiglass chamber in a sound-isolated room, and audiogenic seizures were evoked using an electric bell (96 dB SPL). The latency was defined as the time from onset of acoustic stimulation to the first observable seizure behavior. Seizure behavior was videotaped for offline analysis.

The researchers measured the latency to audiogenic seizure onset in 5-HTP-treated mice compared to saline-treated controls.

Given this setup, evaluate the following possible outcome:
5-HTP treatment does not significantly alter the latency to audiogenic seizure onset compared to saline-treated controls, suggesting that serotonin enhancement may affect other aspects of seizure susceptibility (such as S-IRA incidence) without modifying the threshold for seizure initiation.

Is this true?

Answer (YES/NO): YES